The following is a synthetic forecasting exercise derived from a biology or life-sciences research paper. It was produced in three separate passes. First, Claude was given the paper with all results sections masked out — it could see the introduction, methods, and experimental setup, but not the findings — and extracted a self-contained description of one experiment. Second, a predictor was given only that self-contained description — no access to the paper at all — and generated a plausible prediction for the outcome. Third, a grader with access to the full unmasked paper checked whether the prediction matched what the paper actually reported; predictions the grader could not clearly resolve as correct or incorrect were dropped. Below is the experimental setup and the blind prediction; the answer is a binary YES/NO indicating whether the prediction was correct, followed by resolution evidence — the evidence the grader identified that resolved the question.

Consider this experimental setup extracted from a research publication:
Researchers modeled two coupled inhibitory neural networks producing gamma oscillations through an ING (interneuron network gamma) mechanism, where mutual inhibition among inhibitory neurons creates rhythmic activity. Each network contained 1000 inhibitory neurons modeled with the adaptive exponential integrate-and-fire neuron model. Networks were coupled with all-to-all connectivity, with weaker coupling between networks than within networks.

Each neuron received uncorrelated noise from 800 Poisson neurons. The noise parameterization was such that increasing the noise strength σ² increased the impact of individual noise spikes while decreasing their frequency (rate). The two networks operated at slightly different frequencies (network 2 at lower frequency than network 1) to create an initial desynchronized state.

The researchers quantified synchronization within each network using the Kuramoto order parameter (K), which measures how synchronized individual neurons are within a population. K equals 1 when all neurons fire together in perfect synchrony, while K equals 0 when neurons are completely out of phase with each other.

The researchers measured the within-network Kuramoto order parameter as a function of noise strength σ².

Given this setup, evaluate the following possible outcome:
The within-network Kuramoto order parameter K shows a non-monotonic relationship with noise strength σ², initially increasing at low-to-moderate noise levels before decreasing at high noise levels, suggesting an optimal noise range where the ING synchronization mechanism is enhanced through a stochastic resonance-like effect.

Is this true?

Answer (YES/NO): NO